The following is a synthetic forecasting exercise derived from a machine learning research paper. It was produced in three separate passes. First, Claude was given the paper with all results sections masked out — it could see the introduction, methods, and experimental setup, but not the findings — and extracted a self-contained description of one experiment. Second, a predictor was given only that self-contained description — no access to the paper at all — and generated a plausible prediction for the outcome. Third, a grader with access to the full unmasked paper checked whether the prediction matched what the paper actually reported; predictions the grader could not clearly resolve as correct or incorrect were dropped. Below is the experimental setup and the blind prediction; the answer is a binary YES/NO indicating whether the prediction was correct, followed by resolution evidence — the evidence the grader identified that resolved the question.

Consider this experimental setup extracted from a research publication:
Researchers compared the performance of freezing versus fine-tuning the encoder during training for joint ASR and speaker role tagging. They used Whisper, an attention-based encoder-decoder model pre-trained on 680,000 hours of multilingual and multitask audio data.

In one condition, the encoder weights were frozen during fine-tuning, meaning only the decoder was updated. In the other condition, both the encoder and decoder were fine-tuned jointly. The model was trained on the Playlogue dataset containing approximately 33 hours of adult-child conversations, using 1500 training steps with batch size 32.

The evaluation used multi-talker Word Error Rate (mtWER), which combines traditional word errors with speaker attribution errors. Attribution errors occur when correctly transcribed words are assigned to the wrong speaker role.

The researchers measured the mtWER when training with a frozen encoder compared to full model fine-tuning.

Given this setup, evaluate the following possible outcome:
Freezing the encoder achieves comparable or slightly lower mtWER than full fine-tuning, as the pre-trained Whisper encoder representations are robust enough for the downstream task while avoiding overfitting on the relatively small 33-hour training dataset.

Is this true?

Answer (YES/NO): NO